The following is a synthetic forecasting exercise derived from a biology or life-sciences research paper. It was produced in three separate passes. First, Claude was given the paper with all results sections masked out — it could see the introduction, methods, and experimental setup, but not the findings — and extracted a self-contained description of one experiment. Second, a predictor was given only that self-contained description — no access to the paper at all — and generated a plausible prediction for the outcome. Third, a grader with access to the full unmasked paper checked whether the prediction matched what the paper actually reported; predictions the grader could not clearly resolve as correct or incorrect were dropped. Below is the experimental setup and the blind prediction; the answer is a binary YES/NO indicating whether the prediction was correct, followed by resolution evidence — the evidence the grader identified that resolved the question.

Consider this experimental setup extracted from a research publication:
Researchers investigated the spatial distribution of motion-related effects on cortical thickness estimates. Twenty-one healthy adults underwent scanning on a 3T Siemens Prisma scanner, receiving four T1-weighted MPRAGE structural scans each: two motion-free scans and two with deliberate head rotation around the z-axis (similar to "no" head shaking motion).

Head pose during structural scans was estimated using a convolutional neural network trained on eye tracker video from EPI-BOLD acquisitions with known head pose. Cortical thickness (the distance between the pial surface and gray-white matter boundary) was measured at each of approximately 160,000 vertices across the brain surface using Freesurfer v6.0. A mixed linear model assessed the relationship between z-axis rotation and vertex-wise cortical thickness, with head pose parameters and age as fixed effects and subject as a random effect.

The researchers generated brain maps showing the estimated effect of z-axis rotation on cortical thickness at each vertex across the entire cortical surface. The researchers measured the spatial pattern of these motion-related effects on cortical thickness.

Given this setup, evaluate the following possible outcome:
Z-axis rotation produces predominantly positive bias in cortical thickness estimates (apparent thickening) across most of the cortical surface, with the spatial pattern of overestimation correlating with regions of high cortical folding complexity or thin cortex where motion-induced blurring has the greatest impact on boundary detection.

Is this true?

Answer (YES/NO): NO